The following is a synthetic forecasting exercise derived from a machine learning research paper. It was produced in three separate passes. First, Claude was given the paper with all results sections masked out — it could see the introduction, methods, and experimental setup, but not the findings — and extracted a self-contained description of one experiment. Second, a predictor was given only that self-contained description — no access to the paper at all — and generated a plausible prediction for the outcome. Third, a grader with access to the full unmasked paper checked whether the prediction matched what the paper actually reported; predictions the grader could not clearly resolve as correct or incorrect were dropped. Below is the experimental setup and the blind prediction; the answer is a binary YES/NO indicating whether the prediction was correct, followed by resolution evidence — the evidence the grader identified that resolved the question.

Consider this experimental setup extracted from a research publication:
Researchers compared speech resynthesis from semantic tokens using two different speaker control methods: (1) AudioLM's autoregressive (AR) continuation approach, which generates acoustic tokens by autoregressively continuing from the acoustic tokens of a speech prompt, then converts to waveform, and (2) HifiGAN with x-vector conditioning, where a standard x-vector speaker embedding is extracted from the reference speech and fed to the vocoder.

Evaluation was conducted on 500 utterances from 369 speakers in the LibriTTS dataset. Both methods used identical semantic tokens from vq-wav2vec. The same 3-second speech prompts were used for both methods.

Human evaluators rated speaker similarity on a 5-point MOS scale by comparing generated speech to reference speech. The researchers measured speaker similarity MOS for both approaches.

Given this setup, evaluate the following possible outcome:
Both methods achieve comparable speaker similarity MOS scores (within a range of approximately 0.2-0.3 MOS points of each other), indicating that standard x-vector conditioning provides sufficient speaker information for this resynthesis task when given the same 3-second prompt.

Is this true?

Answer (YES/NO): YES